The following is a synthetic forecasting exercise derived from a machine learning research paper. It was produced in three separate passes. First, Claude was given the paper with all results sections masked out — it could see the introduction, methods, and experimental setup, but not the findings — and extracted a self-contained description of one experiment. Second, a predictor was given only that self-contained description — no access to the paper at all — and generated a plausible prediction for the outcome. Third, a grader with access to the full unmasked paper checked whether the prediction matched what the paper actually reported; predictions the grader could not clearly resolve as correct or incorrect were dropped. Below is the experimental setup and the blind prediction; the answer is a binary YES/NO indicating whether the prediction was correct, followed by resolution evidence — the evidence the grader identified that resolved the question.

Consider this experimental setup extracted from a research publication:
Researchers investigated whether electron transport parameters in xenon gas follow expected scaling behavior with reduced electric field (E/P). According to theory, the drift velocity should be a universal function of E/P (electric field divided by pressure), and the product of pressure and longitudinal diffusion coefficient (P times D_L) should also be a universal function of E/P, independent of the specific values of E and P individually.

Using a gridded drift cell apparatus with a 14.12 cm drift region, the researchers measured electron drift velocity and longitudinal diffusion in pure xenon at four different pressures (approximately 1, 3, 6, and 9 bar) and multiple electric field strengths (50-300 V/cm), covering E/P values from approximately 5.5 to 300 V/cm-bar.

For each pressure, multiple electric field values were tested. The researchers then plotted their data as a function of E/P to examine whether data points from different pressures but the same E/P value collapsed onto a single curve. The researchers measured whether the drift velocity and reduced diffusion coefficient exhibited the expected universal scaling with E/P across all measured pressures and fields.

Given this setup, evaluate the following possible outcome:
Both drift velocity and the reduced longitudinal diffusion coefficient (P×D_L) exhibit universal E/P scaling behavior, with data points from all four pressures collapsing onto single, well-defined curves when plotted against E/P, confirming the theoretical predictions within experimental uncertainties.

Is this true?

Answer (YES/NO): YES